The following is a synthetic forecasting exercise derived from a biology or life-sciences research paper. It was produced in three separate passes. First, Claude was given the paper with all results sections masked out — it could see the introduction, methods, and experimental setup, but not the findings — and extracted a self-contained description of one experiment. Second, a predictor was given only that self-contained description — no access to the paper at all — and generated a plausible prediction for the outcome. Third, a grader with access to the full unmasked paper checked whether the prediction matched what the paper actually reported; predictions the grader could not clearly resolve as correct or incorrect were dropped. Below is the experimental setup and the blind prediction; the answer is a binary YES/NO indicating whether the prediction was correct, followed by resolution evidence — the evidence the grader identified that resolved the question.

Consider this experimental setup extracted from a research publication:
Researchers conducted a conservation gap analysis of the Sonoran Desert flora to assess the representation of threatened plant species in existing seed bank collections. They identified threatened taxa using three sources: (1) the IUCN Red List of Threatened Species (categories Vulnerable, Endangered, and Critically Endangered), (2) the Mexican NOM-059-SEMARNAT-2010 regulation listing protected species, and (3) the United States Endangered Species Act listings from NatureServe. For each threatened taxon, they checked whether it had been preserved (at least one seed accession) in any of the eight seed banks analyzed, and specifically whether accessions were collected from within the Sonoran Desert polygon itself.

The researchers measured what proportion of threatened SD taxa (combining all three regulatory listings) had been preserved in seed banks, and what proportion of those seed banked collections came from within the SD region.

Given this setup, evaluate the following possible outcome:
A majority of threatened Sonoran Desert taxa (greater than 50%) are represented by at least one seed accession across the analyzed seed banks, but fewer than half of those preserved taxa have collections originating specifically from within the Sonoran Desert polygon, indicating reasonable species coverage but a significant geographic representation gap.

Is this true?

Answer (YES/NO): NO